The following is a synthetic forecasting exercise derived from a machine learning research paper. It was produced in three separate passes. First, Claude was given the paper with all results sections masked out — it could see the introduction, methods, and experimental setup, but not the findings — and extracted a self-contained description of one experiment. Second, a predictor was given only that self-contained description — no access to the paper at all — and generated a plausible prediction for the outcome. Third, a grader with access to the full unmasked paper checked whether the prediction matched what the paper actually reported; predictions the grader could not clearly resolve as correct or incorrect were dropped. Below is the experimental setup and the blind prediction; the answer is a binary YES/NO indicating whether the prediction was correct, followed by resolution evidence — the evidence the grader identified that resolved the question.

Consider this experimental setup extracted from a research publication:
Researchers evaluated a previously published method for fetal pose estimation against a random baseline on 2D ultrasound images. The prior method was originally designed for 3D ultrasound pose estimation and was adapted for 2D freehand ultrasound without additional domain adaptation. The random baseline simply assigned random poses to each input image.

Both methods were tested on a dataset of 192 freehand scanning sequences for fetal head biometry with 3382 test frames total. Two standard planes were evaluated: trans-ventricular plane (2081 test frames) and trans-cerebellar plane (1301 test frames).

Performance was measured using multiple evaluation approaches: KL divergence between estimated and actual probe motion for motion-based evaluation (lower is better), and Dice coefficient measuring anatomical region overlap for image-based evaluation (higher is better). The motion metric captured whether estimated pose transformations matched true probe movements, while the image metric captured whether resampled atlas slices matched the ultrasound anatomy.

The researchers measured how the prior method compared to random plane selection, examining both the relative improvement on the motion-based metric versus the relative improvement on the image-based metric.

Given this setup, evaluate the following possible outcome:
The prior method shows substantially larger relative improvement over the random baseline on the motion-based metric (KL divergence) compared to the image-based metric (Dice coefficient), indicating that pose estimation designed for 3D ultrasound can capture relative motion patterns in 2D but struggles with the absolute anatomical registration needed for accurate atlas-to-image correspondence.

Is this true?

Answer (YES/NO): NO